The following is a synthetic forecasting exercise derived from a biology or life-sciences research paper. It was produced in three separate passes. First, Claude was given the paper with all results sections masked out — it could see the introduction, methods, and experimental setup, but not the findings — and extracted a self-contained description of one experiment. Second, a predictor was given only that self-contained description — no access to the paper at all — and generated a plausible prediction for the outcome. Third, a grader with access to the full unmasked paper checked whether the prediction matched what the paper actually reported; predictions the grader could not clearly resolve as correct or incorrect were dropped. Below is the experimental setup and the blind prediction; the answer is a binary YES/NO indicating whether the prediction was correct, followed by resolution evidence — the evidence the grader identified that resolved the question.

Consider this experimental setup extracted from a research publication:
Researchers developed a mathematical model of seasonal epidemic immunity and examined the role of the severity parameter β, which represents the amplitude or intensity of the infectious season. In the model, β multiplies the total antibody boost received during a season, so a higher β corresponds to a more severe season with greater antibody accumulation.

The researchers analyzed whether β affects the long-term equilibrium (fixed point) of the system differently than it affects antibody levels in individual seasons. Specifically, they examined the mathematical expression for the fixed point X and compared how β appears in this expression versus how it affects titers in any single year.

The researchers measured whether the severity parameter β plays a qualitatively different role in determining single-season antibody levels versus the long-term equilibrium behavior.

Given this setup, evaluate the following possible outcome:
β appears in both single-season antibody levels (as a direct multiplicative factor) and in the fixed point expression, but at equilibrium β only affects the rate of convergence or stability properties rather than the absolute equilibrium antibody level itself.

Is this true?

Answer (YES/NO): NO